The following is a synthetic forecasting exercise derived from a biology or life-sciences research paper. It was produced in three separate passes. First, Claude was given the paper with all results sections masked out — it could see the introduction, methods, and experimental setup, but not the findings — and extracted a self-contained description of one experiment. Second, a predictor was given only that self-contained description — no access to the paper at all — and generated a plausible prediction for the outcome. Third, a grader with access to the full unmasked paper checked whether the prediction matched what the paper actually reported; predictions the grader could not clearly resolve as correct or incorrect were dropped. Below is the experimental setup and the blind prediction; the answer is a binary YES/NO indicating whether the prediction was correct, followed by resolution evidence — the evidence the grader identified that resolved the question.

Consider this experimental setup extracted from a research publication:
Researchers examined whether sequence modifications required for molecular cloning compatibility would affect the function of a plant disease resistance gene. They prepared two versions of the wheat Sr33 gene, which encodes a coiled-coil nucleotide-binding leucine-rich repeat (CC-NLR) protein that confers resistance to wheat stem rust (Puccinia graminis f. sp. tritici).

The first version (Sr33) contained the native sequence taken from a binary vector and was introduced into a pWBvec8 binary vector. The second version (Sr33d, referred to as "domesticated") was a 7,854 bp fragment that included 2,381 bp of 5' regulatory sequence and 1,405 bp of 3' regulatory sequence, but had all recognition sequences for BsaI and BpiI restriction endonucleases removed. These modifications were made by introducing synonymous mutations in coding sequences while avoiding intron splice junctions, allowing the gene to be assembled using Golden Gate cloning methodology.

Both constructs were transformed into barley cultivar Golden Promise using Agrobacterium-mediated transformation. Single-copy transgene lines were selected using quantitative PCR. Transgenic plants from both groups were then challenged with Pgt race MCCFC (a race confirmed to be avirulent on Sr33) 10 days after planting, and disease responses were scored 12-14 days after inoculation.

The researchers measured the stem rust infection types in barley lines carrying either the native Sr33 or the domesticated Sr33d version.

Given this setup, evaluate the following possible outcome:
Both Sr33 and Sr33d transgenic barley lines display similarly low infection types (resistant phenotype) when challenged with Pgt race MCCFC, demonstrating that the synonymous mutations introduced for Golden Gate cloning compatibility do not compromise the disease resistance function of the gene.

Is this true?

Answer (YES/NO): YES